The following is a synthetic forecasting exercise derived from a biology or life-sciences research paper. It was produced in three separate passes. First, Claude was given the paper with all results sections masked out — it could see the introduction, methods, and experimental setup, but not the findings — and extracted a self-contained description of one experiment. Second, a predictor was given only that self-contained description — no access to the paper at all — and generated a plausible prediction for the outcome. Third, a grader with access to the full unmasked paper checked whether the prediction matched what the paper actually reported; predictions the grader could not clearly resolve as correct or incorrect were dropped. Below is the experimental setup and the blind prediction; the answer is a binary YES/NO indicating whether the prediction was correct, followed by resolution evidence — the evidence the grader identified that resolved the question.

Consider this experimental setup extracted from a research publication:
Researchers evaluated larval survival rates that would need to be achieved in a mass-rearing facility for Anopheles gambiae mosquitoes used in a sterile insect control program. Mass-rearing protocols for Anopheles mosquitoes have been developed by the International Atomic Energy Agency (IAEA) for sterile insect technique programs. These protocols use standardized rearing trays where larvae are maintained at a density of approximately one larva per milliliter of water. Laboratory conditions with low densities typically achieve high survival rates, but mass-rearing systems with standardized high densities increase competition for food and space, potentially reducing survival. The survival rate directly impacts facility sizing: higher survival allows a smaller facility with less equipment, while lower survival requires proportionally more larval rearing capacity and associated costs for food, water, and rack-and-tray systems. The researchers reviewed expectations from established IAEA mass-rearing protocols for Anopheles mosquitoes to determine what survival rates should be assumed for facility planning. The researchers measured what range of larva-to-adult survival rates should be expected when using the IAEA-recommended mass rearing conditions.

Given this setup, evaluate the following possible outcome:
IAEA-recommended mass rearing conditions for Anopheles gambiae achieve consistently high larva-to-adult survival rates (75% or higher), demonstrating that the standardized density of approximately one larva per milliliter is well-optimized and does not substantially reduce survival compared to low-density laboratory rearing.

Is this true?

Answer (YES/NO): NO